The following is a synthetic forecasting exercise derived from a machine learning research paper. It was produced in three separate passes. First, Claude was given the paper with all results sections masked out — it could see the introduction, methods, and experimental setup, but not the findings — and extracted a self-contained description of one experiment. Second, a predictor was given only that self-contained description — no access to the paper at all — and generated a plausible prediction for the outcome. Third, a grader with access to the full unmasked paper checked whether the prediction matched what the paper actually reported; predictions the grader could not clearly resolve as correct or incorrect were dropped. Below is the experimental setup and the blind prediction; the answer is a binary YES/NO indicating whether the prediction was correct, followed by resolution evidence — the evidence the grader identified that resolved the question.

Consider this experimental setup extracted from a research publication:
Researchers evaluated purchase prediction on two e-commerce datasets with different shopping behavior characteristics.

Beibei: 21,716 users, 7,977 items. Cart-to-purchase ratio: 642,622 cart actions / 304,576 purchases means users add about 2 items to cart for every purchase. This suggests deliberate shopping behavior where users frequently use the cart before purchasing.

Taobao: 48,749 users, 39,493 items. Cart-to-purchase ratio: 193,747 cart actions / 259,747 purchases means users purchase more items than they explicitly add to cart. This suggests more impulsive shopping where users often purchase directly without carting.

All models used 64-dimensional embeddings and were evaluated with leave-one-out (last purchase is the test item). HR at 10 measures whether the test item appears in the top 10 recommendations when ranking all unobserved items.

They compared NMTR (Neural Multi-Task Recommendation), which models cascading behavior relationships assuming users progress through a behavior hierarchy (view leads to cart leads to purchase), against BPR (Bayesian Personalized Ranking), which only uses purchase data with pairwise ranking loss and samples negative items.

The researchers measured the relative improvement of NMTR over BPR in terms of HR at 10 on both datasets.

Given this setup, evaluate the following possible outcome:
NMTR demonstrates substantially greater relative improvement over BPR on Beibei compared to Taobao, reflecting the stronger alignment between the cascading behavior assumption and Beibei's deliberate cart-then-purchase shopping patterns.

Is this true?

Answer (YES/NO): NO